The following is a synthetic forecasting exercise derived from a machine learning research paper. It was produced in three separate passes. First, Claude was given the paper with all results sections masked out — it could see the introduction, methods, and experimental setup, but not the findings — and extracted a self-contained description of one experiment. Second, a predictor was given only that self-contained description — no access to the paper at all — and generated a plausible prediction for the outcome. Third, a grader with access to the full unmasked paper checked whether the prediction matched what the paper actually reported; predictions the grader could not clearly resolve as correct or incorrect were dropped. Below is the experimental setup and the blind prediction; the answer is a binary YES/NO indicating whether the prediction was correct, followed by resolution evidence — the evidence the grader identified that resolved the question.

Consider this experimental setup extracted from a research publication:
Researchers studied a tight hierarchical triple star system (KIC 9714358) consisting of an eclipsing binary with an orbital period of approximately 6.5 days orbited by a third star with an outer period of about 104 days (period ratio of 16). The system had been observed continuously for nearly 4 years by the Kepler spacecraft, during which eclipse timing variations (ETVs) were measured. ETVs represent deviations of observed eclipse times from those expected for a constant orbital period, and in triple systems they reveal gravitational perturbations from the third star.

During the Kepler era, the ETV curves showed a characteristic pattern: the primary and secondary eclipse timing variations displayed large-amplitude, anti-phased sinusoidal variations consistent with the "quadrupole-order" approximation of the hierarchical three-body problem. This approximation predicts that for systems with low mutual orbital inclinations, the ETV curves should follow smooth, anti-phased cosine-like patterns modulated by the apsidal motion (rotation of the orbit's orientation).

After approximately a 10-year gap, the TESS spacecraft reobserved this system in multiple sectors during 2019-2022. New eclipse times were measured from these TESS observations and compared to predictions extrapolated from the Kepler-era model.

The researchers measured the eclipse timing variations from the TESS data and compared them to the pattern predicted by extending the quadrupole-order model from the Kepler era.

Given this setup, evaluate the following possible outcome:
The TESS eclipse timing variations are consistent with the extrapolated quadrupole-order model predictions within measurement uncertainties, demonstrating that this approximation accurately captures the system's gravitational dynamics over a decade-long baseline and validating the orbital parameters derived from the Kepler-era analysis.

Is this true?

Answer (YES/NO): NO